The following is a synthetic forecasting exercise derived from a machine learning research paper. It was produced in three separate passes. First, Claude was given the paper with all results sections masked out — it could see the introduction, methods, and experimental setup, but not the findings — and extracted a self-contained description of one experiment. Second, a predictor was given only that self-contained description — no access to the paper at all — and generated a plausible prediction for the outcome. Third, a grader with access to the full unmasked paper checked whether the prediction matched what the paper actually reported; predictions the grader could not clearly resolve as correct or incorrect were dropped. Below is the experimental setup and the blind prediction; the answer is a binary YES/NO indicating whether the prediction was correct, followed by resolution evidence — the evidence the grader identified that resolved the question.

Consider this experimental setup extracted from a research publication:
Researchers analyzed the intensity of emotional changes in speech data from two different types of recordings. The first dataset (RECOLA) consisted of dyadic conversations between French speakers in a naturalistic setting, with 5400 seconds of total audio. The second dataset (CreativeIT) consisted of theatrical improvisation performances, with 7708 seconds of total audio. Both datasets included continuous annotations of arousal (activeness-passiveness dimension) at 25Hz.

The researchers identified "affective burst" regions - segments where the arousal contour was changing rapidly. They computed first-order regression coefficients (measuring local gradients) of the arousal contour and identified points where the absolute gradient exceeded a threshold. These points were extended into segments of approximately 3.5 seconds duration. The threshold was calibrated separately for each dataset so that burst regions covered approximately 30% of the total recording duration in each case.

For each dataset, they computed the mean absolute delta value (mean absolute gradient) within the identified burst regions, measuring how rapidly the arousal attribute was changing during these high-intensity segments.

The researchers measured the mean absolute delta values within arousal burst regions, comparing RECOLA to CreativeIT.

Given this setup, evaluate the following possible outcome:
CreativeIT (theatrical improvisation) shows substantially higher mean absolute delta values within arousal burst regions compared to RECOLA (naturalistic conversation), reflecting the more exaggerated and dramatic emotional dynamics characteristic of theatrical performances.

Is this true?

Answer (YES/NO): NO